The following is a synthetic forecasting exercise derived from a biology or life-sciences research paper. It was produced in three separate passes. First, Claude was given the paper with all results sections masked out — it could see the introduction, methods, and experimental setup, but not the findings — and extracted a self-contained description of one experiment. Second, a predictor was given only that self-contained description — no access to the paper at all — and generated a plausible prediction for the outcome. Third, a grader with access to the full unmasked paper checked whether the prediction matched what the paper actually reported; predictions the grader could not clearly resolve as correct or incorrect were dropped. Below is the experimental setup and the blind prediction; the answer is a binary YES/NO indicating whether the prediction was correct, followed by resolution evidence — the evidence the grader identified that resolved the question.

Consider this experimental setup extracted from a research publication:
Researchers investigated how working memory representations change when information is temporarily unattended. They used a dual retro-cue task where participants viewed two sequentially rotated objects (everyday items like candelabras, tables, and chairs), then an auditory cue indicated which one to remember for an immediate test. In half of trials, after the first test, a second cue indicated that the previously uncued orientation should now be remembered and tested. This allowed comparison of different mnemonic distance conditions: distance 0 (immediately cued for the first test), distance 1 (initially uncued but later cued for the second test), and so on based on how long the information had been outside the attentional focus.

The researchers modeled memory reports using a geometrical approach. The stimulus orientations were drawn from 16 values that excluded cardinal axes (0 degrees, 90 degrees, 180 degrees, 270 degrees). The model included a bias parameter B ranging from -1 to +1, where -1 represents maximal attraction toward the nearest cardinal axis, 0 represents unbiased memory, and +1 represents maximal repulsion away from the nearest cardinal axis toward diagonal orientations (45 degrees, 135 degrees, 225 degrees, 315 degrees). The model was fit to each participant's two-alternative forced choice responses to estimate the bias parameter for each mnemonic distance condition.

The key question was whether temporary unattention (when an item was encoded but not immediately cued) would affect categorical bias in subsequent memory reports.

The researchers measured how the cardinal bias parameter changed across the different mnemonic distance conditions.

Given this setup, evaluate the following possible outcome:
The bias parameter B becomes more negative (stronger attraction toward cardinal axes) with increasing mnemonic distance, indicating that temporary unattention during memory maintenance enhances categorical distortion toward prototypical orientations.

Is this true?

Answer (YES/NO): NO